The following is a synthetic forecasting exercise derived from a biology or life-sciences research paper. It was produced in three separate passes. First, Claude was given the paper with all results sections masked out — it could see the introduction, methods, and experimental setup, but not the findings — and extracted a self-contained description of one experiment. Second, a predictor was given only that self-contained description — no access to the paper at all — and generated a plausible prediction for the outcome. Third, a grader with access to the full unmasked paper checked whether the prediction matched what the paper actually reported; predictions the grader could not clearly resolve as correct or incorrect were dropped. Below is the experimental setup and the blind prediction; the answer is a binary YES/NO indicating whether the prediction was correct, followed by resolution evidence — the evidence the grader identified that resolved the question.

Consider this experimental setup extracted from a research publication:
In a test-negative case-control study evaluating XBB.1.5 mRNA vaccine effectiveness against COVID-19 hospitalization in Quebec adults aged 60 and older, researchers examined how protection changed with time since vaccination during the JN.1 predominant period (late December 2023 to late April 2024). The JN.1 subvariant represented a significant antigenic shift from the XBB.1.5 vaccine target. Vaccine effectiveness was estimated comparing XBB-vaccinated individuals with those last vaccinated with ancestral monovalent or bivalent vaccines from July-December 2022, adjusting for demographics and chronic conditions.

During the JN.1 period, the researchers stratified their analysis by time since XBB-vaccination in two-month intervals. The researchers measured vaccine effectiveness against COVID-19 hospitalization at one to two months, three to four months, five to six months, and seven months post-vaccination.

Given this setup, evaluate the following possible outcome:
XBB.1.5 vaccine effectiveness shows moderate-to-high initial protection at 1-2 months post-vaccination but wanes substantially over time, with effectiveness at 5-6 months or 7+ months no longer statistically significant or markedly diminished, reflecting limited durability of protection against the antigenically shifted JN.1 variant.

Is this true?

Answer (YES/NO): NO